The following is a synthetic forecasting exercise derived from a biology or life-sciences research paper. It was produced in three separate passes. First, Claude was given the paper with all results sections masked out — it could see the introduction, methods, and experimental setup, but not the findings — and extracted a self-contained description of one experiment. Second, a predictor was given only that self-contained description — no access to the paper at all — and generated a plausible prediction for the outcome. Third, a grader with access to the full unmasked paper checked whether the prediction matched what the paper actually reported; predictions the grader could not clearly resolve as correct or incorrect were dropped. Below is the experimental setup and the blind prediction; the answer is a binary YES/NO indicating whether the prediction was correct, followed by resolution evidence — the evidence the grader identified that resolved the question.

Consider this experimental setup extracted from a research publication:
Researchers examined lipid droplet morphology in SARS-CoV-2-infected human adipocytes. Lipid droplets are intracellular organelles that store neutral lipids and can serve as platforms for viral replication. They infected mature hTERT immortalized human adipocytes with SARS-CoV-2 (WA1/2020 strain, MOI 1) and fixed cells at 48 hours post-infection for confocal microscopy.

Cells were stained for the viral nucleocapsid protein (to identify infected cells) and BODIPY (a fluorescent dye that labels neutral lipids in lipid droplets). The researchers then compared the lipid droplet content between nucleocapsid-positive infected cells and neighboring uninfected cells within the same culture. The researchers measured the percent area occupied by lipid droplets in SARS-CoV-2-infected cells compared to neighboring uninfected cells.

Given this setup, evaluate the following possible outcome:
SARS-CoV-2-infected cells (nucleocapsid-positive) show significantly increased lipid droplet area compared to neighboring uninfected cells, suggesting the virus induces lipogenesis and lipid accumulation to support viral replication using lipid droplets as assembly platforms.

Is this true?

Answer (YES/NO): NO